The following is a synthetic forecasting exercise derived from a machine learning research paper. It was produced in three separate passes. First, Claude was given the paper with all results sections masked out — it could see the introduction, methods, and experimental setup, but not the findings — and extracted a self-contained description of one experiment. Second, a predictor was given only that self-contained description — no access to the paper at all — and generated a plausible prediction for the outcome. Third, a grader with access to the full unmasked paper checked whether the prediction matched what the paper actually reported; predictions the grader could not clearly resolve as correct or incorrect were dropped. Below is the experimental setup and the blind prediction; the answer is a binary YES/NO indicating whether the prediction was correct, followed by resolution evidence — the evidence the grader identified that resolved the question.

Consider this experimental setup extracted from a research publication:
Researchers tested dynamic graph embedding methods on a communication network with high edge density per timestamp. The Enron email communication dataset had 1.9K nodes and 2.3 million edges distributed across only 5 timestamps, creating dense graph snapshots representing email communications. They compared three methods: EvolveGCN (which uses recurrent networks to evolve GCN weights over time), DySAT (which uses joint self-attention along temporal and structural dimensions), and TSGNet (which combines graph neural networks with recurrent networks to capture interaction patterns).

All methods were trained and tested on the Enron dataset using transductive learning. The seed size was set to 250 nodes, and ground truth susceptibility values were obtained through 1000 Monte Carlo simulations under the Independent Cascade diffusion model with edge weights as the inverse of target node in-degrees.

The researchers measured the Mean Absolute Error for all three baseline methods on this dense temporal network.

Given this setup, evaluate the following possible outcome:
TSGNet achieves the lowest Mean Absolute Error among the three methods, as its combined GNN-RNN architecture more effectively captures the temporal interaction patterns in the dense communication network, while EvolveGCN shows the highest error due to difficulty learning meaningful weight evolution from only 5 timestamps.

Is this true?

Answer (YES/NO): NO